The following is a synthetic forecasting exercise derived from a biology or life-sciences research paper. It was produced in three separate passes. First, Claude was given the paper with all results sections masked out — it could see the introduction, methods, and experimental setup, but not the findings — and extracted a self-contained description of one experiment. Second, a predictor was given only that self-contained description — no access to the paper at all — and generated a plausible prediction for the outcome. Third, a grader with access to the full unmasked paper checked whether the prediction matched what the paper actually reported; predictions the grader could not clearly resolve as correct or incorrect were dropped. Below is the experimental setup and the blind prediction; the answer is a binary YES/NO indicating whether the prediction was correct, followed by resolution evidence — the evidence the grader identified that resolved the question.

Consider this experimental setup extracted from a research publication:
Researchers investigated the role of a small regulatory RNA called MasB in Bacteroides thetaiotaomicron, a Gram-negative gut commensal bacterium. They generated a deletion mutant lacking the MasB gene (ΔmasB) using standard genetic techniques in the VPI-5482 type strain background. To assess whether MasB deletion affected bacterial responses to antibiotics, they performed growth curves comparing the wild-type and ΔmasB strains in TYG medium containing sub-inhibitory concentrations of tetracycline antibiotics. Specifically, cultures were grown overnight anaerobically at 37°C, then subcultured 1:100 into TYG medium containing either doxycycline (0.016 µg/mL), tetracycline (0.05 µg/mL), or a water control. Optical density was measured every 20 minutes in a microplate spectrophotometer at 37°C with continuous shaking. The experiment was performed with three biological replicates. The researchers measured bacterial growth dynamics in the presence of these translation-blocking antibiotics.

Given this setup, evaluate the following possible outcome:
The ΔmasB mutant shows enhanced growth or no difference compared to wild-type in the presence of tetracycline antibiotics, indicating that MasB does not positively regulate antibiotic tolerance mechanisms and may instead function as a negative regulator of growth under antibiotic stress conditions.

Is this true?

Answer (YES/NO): YES